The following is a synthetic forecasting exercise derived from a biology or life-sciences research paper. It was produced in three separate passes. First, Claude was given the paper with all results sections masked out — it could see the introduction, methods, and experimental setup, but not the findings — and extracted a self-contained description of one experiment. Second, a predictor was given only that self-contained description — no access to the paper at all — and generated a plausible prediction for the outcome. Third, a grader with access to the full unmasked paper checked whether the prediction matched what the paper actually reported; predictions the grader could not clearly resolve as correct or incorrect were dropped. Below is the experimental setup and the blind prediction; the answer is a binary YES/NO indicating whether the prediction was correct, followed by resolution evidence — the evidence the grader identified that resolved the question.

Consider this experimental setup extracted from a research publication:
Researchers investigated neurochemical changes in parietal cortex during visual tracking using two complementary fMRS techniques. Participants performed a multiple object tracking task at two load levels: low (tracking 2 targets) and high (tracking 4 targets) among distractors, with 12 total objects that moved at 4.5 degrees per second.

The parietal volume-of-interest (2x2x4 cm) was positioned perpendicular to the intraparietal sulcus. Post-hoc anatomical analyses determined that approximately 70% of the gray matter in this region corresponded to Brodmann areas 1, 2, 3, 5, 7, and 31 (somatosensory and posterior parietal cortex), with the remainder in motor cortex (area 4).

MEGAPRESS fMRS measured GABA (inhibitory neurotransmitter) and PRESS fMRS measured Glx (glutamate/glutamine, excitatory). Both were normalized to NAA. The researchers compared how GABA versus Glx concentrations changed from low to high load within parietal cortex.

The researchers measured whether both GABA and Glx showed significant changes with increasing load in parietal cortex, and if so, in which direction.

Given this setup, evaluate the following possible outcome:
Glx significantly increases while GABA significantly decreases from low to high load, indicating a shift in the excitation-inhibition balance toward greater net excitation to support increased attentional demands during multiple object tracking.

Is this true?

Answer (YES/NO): NO